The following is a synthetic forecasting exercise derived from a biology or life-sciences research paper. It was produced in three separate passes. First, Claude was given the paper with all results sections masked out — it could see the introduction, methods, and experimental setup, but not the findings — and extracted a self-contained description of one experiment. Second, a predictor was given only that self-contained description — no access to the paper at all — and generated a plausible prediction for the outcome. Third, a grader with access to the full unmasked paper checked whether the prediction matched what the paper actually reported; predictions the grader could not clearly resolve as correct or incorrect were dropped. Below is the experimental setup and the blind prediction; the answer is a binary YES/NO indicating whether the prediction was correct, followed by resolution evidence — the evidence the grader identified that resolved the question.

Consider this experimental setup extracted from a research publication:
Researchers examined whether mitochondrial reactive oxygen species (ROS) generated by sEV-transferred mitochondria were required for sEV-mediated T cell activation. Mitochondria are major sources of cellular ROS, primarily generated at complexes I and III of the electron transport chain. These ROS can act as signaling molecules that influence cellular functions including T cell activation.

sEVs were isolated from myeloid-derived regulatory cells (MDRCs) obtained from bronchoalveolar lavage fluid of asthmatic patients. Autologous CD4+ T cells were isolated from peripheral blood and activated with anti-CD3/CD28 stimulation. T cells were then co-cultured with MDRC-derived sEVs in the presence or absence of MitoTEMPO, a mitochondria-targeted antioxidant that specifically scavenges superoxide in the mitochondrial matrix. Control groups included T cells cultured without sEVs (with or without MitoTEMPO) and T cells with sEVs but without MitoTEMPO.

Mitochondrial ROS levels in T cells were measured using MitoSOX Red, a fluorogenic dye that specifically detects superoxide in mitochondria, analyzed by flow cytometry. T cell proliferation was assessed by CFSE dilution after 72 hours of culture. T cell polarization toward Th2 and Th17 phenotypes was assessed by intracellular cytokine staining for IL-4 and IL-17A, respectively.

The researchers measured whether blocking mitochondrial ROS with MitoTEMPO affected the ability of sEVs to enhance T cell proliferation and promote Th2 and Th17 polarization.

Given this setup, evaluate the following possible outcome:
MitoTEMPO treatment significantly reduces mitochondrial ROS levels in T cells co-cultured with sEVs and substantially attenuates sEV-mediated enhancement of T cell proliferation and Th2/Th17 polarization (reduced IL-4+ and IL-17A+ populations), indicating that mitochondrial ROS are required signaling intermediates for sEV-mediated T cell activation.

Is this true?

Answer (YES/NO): NO